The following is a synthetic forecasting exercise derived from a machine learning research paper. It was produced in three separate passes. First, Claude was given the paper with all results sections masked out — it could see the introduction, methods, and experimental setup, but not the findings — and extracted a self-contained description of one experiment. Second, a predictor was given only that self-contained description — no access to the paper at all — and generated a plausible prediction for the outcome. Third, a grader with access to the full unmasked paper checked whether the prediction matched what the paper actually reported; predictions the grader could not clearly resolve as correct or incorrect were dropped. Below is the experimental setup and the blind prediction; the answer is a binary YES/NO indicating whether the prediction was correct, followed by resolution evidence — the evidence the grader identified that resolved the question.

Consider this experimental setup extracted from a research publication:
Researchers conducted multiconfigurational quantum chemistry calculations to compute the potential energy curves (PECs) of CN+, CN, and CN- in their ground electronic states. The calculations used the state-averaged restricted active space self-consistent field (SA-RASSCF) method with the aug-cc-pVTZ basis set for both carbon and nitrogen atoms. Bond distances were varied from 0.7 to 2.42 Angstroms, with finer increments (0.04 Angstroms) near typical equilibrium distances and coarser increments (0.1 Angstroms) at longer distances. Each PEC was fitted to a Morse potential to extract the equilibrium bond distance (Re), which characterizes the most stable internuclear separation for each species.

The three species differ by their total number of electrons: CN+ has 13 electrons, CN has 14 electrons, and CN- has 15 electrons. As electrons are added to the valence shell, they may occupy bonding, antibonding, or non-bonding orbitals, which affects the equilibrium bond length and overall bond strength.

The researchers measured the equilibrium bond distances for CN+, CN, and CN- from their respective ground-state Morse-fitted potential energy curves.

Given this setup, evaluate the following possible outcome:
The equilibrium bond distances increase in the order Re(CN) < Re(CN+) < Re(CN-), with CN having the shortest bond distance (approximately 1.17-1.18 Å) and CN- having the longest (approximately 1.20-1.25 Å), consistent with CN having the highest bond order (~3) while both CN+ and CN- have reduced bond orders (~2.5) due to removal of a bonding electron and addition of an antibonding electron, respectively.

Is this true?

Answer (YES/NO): NO